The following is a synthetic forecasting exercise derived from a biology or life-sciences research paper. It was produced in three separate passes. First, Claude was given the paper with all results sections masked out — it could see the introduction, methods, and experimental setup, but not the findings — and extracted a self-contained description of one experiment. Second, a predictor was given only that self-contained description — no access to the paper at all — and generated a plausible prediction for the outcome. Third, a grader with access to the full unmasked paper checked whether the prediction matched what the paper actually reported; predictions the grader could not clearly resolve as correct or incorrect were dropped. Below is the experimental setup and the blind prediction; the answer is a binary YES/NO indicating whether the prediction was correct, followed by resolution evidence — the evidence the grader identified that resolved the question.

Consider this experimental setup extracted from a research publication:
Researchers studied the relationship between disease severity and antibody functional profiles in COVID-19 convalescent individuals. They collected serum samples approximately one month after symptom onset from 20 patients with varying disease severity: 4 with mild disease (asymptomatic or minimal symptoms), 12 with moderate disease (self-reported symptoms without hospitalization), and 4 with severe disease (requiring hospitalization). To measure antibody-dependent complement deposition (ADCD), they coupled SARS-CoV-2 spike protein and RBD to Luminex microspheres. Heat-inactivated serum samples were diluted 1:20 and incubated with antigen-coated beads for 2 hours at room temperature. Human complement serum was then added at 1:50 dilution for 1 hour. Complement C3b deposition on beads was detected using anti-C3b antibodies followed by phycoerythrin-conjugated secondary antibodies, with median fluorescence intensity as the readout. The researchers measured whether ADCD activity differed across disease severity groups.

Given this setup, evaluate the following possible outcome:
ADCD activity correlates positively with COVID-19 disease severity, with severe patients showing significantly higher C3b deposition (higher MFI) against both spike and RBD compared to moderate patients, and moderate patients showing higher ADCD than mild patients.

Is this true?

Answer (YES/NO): NO